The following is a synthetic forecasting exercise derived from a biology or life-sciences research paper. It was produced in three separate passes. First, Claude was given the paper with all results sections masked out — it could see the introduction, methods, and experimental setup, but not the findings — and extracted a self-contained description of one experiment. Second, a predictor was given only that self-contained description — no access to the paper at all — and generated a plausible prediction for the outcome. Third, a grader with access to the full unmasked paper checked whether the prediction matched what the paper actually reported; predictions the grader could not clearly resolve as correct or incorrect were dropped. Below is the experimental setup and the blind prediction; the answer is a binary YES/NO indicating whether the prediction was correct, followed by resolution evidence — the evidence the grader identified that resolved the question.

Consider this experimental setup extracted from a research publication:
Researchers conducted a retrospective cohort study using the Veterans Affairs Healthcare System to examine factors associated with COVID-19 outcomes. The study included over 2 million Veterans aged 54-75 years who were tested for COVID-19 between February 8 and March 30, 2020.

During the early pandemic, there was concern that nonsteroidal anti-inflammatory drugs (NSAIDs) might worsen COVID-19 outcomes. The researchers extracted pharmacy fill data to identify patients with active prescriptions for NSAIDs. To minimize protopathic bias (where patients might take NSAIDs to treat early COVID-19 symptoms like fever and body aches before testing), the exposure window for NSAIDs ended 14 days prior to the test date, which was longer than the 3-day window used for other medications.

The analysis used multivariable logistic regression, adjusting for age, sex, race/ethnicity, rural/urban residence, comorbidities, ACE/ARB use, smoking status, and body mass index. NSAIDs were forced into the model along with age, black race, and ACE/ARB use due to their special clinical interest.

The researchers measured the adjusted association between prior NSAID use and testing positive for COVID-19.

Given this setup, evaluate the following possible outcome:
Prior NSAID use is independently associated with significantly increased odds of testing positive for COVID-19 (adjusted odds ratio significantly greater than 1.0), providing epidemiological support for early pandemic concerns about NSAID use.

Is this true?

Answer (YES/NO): YES